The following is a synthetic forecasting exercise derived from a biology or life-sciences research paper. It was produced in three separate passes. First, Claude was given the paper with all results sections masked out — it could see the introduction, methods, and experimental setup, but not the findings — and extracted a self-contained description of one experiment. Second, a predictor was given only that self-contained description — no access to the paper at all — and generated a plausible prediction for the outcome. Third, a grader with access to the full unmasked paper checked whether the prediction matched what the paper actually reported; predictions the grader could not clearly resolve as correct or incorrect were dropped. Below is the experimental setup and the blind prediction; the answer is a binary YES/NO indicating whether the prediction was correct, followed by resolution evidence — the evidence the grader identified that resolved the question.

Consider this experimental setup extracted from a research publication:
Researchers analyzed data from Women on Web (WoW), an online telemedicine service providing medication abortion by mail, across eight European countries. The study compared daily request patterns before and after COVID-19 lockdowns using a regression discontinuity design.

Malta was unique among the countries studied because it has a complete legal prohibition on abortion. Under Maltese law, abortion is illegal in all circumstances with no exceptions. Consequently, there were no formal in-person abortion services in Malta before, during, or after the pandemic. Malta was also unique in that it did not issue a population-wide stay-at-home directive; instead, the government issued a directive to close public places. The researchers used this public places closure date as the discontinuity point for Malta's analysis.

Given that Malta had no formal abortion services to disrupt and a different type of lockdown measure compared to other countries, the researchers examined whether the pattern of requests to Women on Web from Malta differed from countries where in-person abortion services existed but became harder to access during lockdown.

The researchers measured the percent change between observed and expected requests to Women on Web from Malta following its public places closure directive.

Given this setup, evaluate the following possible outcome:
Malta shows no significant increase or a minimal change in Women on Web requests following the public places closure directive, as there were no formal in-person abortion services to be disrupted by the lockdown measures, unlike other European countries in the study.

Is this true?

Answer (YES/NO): NO